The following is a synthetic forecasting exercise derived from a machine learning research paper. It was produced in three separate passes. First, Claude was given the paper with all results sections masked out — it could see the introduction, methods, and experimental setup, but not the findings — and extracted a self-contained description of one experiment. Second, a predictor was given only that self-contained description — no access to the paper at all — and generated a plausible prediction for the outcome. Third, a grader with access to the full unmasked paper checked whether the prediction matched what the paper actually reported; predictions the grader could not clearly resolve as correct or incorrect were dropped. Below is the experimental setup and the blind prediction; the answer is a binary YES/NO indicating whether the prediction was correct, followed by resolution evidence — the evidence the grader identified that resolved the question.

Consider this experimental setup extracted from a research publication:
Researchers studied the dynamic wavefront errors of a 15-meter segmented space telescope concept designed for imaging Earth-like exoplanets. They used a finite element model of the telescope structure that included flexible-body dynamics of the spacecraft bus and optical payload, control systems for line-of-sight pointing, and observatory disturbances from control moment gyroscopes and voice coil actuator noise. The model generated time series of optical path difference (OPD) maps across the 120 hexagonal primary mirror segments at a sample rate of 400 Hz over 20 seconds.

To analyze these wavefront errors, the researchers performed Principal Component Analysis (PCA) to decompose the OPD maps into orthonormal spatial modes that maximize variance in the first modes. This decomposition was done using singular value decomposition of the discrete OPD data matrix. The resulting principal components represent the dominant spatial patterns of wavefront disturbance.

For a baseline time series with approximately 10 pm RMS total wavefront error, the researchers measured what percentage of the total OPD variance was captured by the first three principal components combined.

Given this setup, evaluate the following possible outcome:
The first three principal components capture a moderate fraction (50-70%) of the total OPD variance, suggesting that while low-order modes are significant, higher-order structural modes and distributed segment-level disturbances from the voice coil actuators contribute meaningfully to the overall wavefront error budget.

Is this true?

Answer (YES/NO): NO